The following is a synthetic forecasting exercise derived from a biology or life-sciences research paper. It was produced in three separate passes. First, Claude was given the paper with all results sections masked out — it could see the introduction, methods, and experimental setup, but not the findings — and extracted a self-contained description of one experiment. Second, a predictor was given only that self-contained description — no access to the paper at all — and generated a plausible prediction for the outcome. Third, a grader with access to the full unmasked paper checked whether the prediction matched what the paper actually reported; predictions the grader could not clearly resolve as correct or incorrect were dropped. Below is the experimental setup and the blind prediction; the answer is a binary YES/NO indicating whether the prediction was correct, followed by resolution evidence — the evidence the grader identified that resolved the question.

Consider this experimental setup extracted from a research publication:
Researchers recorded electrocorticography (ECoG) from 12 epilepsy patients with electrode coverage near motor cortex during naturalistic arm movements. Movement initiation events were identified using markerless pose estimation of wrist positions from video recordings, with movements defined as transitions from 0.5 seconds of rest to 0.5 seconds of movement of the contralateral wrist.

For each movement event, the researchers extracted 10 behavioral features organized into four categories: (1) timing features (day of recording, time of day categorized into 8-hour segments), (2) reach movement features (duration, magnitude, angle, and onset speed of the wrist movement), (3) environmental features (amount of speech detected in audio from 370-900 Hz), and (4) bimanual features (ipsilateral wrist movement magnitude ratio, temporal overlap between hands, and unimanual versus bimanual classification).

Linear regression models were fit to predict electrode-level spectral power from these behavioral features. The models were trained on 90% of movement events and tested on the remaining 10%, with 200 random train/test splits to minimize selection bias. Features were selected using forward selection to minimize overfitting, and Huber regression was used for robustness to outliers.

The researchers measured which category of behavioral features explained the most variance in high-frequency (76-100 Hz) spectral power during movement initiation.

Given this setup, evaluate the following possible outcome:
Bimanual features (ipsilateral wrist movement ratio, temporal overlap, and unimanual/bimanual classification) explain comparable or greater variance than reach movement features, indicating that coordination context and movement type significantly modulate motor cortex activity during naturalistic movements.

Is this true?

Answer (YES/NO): NO